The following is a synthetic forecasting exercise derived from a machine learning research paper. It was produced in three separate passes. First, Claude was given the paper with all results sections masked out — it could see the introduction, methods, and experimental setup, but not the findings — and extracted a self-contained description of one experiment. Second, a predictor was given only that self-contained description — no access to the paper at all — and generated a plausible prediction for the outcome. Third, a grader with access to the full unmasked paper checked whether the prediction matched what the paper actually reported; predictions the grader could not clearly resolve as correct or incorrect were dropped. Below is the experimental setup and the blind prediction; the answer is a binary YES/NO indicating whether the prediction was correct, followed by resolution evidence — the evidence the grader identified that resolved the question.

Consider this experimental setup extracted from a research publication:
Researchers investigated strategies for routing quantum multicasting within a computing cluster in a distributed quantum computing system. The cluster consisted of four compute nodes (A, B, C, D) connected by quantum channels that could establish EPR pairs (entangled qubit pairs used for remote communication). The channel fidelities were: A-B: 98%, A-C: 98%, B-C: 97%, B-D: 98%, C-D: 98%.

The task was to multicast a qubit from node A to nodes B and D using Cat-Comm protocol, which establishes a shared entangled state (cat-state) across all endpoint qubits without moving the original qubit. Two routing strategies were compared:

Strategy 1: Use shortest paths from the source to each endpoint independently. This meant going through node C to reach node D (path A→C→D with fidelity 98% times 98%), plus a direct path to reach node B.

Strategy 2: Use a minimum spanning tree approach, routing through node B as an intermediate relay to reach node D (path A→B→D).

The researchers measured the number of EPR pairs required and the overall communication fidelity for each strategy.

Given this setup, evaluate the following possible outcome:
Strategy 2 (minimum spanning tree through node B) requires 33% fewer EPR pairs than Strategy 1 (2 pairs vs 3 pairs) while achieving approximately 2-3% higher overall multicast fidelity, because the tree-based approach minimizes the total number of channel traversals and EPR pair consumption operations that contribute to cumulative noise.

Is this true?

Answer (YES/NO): NO